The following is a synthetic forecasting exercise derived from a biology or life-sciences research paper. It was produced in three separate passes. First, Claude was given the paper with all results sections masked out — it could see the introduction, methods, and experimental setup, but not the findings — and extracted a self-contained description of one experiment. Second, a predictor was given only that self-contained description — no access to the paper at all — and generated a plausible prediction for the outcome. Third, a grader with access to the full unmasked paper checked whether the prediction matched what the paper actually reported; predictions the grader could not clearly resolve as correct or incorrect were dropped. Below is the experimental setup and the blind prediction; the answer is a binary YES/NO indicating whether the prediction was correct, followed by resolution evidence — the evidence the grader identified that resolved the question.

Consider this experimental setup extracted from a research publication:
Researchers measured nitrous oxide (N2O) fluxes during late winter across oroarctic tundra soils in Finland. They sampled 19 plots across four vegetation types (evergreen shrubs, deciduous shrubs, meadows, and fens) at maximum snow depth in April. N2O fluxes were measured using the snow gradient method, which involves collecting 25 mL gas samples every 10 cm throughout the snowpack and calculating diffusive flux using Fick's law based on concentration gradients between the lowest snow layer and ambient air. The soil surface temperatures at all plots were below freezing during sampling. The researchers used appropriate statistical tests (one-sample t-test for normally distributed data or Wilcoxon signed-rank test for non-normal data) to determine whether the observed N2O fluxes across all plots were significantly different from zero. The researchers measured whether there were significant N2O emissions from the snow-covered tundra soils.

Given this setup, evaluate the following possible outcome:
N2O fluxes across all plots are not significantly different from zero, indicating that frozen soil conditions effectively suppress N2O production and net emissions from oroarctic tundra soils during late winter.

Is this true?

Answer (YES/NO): NO